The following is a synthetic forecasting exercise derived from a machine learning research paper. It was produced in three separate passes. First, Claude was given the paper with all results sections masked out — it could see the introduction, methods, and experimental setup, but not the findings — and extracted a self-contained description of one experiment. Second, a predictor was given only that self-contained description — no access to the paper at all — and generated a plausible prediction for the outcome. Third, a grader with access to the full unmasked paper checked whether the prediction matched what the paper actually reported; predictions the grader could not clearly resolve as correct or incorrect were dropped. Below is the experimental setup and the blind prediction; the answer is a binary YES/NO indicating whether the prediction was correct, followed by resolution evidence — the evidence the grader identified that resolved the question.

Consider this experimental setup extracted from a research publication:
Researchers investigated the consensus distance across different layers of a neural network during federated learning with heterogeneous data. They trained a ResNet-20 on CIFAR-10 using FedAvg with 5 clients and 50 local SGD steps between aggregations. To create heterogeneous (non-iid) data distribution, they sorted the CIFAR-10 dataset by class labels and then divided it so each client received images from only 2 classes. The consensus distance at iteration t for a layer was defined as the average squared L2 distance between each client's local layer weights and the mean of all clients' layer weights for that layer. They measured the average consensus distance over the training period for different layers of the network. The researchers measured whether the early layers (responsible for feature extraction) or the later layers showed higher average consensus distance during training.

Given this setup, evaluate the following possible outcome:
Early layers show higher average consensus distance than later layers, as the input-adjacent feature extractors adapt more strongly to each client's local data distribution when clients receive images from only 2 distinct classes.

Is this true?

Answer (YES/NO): NO